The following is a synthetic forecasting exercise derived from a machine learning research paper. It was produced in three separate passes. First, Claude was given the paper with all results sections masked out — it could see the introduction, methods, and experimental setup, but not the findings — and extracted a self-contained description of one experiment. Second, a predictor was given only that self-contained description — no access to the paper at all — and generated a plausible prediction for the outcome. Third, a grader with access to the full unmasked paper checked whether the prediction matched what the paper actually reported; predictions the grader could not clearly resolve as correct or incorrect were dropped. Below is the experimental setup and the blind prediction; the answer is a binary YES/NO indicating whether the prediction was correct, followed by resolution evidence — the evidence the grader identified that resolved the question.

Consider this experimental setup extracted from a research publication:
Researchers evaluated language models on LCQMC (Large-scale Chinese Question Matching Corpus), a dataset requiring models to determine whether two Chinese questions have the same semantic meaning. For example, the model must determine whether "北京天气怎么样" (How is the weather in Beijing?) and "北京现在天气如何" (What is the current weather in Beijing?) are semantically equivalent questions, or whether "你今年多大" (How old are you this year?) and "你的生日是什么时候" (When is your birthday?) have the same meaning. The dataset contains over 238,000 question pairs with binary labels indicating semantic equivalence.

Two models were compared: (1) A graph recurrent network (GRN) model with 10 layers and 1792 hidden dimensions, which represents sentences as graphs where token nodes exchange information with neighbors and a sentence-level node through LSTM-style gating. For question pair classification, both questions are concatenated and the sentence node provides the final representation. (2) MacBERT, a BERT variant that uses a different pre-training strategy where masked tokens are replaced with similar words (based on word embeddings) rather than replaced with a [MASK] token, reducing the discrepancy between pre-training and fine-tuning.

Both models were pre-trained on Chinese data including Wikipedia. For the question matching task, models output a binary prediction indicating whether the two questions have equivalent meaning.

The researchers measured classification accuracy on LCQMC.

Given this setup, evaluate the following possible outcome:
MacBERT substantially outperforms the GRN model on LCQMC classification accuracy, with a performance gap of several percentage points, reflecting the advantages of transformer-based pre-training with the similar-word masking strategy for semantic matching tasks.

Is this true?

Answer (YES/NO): YES